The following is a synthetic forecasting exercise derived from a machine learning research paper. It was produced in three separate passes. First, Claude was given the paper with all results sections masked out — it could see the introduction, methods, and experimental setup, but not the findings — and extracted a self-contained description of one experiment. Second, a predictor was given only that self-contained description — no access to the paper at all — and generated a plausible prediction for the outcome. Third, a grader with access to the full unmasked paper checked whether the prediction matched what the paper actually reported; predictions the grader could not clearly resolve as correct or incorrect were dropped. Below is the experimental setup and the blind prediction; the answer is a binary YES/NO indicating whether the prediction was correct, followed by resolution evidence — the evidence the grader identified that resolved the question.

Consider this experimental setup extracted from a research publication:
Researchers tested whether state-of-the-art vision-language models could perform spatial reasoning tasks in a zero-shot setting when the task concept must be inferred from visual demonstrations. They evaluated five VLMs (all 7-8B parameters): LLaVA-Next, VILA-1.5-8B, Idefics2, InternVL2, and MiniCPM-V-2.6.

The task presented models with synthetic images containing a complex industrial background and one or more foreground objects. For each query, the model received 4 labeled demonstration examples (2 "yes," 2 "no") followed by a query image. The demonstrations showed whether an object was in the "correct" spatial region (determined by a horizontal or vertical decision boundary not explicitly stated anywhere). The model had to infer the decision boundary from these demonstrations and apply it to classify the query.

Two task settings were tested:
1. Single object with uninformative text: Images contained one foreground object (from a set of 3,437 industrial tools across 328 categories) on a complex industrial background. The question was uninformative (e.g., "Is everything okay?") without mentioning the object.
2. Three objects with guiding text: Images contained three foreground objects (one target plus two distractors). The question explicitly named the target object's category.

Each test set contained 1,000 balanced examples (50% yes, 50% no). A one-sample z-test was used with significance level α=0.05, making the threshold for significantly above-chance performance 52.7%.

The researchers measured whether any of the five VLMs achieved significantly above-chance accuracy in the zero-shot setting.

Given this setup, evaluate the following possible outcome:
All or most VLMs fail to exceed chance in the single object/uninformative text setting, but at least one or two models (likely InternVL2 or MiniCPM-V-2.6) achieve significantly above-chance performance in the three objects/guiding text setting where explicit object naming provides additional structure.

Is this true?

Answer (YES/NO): NO